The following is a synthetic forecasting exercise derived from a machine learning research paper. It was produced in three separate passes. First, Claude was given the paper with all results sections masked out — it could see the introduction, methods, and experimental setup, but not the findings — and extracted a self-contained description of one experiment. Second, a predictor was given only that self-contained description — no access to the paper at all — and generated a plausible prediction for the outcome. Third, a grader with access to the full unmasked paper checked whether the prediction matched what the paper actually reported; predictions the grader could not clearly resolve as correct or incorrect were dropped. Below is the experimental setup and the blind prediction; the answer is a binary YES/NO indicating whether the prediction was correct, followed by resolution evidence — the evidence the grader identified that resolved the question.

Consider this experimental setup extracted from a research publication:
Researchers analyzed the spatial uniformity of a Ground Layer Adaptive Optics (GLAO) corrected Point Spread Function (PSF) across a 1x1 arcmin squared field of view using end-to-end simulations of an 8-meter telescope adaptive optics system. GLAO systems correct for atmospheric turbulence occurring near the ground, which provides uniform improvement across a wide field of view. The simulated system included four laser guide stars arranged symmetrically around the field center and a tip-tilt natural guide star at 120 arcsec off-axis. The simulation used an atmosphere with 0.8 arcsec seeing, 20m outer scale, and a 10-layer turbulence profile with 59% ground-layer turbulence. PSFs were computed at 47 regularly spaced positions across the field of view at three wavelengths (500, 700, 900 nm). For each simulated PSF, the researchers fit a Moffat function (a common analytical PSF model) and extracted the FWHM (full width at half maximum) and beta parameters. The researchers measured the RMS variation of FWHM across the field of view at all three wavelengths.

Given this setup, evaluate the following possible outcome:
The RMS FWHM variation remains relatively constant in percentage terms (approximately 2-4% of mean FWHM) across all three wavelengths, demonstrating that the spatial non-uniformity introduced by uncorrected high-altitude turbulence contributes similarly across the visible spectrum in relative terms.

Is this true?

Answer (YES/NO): NO